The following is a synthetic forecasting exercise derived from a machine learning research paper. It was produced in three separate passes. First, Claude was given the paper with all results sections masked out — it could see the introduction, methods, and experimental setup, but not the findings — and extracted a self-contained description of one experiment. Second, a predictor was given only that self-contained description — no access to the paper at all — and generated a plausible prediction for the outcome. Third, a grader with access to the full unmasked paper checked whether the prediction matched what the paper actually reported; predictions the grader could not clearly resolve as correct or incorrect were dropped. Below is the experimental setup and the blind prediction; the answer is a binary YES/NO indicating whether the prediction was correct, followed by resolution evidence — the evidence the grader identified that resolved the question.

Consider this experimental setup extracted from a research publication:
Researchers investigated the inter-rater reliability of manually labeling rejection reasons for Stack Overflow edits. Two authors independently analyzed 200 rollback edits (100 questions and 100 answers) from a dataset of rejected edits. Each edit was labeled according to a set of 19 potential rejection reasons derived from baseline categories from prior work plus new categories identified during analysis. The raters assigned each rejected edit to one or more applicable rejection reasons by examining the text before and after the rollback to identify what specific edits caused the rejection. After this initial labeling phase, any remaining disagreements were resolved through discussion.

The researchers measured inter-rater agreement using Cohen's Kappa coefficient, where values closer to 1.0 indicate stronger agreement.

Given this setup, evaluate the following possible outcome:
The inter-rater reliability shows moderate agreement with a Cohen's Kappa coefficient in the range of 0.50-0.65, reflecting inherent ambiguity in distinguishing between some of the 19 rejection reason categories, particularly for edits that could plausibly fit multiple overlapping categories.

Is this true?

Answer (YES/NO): NO